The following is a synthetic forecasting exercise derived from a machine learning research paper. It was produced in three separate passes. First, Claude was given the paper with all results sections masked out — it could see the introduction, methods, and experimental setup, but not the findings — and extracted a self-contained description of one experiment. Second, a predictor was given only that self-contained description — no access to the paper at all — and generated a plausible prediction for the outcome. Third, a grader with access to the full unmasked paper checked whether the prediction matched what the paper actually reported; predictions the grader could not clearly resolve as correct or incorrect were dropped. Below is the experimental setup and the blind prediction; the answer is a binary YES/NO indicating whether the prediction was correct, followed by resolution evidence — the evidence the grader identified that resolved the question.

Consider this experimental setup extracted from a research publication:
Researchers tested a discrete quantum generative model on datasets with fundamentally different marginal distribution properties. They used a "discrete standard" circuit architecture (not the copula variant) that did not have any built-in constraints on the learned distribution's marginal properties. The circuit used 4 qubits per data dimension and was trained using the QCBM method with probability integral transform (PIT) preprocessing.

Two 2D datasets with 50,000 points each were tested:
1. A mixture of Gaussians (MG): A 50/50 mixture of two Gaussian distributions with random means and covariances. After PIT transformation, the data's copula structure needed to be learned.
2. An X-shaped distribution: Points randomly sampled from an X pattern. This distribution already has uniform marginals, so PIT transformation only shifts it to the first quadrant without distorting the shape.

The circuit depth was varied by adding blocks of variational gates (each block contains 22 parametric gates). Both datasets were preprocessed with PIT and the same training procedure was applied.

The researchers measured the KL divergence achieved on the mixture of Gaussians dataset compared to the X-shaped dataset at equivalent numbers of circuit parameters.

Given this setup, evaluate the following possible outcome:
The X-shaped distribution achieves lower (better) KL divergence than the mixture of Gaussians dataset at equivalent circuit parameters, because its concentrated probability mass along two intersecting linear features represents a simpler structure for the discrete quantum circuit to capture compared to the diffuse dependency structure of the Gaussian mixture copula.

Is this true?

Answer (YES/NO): NO